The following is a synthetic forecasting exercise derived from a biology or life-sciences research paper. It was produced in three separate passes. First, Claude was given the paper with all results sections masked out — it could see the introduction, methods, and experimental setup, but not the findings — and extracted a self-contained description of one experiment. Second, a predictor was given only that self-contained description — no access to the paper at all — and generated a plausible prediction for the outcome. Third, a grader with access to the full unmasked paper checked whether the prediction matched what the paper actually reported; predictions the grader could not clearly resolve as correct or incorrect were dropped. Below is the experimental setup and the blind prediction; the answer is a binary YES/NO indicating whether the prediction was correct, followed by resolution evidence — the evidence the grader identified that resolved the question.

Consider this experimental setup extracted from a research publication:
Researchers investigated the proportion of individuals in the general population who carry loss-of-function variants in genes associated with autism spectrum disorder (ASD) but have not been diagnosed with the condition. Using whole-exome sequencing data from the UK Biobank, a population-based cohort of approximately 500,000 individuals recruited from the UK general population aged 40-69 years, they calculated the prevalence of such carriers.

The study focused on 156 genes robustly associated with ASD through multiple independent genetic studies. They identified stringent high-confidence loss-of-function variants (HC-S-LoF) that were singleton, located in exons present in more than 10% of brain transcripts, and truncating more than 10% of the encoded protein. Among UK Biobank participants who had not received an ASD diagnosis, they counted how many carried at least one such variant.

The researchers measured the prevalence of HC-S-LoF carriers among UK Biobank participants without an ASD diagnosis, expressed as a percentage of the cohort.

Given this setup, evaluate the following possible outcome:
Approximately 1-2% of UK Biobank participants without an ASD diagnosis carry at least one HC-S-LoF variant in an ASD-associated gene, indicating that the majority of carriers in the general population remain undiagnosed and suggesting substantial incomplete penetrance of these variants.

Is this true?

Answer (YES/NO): NO